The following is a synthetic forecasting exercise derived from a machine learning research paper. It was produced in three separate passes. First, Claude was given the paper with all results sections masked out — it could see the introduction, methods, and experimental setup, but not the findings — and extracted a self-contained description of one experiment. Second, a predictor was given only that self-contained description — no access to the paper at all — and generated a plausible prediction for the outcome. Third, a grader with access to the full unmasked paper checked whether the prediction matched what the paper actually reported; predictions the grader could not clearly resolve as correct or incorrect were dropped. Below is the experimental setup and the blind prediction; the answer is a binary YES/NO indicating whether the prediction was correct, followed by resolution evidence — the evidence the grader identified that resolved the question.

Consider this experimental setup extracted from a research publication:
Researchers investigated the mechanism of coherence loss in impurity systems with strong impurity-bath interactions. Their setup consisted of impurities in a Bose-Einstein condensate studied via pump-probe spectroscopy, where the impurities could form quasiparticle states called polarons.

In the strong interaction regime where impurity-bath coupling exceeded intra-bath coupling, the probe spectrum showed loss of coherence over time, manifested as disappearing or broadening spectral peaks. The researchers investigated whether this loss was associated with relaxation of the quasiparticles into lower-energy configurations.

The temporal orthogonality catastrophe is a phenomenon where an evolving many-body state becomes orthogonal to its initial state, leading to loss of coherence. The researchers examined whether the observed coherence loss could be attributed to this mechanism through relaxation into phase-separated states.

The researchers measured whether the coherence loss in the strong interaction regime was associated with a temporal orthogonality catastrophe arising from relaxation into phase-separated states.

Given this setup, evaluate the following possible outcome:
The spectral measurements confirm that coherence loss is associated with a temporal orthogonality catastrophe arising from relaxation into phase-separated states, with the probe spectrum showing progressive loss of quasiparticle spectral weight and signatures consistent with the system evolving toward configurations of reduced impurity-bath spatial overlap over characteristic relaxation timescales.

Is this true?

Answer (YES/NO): YES